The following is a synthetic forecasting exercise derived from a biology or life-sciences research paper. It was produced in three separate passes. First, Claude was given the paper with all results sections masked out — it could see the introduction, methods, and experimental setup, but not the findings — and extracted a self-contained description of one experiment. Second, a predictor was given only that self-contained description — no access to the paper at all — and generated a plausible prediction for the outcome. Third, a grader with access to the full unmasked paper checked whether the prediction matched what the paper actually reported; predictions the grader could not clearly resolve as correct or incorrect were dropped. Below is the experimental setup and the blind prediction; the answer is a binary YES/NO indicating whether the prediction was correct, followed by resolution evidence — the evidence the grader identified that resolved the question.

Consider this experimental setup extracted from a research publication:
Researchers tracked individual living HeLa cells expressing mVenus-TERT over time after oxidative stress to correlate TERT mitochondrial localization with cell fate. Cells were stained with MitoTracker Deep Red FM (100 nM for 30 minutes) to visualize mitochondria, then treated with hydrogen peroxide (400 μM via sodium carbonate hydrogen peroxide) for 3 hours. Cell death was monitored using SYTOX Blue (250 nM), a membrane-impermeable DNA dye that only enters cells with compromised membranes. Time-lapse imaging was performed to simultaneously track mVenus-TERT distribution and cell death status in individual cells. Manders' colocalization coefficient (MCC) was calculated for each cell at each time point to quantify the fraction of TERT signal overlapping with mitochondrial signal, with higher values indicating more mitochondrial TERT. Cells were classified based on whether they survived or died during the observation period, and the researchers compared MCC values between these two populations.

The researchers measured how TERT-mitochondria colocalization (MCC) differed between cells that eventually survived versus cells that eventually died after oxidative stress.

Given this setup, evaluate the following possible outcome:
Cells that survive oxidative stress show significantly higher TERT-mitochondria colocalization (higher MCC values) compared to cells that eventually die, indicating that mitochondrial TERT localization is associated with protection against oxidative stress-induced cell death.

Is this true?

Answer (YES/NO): NO